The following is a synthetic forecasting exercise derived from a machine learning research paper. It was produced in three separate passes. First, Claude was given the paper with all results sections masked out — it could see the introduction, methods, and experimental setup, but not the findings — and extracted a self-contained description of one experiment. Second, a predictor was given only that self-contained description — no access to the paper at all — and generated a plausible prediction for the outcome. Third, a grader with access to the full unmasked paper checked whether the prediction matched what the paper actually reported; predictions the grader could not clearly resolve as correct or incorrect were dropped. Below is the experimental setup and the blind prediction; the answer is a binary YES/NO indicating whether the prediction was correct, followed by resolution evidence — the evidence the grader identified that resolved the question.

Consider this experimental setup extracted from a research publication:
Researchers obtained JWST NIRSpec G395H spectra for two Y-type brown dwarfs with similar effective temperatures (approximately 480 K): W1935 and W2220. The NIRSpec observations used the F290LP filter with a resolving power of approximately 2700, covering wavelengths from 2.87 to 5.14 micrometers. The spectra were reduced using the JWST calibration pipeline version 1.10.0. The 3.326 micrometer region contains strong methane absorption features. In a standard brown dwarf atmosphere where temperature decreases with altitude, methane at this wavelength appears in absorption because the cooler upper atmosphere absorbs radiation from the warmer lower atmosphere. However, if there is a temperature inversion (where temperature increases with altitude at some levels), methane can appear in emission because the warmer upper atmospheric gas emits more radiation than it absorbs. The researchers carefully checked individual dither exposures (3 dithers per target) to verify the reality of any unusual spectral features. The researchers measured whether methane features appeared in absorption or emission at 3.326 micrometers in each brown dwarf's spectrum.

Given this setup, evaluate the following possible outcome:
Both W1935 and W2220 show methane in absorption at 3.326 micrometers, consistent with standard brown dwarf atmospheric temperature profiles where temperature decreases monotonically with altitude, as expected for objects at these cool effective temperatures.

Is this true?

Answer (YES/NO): NO